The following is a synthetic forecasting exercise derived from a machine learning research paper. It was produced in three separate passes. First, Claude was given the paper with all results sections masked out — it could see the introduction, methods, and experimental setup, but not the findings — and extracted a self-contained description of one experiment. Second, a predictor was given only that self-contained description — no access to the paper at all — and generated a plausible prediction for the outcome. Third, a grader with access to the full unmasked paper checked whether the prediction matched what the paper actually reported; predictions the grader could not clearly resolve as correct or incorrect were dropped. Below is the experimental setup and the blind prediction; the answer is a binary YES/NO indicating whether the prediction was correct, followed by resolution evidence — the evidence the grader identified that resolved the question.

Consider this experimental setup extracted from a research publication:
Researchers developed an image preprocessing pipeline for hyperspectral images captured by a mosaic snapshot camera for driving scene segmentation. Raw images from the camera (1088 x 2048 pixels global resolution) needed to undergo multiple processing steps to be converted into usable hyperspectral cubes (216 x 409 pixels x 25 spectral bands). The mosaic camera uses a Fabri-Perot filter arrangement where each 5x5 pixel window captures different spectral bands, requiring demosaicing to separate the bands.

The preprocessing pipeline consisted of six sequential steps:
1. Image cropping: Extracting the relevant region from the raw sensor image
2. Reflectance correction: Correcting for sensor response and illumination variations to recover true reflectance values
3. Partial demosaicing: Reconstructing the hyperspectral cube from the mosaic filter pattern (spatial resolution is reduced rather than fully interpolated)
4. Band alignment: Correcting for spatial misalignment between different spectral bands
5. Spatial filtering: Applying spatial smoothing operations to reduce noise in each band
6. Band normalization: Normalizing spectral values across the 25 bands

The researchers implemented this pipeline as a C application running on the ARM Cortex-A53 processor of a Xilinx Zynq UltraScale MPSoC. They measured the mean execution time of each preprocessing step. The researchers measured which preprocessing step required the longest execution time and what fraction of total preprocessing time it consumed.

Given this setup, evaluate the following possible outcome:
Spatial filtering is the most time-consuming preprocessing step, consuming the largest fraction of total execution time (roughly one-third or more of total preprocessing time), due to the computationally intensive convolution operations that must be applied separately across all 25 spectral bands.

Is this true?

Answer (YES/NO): YES